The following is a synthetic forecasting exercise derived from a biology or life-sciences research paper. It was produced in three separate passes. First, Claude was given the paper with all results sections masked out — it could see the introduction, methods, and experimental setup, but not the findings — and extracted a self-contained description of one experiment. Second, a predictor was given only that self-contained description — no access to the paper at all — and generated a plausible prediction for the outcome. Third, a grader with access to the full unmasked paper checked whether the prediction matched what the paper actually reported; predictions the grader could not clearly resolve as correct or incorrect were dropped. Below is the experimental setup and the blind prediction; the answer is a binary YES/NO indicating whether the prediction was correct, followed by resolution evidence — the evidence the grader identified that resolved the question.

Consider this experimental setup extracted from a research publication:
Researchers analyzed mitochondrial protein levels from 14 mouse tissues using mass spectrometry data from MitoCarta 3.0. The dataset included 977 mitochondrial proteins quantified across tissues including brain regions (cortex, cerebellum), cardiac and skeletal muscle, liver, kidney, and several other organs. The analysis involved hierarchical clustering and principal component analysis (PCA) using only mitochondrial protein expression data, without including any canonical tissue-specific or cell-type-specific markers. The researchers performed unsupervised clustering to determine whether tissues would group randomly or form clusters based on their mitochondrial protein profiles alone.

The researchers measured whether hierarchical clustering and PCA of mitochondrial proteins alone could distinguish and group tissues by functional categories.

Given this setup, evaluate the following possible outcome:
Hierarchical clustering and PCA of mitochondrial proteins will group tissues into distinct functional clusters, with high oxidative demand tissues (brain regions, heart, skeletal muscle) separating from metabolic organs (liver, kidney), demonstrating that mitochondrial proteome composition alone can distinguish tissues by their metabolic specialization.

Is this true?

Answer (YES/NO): YES